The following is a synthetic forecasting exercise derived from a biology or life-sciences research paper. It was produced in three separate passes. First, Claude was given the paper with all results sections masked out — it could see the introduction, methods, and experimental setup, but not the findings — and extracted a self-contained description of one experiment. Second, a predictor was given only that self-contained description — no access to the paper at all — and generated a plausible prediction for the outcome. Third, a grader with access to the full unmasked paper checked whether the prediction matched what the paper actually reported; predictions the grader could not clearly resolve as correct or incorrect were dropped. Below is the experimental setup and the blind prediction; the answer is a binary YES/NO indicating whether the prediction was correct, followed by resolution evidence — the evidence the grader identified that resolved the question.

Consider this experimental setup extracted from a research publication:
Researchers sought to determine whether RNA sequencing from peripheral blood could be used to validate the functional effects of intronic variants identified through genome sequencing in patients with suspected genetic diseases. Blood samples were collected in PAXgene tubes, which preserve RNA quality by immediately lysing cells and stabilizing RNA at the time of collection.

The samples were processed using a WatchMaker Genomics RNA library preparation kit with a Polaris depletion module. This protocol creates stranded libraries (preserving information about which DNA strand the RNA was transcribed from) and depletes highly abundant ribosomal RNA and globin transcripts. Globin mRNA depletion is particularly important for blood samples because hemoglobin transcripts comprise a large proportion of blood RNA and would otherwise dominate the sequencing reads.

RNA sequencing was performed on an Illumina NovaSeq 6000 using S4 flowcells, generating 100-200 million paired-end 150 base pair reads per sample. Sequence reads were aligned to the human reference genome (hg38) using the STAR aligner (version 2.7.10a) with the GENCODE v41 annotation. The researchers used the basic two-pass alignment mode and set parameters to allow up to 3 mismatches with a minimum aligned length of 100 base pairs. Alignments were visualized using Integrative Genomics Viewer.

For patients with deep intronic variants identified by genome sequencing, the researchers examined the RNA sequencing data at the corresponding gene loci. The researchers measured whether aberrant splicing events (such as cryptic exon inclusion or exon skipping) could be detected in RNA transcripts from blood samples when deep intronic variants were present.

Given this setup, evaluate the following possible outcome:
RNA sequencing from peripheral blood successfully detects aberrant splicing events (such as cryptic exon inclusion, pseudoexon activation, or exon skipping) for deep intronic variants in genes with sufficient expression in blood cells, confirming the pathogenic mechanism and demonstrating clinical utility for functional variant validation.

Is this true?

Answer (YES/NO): YES